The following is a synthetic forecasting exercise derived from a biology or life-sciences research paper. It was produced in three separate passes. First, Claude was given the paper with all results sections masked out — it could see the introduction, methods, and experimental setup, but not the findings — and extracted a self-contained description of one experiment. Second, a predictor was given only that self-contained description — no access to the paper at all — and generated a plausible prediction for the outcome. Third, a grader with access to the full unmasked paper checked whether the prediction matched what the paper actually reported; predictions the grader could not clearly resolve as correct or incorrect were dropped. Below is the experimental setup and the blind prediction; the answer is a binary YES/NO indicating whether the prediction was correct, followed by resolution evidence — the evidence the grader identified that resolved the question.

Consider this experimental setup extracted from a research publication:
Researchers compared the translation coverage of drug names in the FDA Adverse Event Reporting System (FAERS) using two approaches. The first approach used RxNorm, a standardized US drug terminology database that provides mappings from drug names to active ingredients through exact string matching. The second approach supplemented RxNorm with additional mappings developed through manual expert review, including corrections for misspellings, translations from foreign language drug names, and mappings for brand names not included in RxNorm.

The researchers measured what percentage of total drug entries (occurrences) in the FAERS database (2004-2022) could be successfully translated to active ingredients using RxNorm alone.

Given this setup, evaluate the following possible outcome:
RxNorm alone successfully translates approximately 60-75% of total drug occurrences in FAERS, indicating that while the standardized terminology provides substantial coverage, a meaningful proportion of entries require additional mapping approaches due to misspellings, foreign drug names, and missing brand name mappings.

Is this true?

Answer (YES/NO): NO